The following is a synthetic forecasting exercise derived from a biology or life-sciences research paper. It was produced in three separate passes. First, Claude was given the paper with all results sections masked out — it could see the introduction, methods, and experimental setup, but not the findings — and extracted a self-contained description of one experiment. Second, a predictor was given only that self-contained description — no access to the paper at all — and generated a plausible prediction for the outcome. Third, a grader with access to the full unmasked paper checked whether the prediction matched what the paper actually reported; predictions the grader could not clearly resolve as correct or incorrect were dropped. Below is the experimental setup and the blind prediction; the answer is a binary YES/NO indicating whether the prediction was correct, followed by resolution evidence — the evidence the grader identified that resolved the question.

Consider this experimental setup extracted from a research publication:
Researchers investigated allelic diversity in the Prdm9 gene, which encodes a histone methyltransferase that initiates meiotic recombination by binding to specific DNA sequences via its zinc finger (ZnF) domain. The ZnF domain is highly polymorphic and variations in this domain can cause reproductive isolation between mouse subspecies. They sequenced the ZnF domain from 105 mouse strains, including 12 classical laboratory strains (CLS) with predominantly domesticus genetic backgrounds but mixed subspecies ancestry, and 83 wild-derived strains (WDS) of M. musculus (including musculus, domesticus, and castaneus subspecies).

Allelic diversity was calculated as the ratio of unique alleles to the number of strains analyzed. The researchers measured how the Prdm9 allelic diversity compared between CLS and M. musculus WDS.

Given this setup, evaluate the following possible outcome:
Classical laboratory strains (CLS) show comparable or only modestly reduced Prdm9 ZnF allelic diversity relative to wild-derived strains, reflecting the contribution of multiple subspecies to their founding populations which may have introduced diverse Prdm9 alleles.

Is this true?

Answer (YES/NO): NO